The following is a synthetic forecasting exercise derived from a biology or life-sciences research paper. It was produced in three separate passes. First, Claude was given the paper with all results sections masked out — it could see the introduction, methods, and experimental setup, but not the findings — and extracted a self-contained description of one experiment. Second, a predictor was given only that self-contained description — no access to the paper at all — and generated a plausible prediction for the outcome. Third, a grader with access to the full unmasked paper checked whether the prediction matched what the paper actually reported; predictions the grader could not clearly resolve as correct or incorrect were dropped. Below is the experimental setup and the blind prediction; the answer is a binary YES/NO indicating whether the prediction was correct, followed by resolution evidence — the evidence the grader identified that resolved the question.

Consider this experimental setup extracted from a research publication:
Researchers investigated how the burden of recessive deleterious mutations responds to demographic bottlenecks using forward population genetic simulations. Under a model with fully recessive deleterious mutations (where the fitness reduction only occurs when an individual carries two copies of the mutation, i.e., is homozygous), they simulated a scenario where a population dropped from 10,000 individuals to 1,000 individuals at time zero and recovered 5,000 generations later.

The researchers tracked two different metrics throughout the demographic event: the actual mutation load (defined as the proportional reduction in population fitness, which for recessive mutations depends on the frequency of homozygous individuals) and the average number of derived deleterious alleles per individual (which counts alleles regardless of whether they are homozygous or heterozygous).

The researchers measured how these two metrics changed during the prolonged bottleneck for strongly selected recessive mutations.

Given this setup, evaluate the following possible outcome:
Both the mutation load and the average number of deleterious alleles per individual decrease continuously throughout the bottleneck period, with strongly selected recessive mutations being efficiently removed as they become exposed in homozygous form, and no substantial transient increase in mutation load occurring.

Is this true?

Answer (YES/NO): NO